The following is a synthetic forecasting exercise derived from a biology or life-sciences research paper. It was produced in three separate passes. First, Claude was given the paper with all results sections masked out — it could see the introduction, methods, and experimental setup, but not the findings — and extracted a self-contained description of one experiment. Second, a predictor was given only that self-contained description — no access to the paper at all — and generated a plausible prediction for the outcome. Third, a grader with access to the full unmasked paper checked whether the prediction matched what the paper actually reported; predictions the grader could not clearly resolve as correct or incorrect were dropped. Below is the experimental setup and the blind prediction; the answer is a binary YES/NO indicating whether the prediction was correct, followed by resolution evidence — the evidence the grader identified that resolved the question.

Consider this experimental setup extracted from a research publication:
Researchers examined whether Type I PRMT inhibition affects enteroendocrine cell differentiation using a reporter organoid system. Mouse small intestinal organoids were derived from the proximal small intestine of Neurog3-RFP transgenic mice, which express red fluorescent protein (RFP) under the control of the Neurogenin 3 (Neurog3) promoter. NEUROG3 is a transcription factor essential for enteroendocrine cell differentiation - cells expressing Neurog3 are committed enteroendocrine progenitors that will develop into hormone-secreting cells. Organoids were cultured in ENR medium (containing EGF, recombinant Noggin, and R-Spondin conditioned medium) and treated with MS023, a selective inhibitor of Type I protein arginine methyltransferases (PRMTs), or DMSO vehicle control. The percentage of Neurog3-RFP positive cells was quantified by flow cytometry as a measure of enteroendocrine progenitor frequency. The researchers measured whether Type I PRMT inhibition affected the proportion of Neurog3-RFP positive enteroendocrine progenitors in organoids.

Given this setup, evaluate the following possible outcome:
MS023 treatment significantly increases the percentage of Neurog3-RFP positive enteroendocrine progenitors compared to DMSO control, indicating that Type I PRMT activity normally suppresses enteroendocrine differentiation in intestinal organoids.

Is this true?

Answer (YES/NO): YES